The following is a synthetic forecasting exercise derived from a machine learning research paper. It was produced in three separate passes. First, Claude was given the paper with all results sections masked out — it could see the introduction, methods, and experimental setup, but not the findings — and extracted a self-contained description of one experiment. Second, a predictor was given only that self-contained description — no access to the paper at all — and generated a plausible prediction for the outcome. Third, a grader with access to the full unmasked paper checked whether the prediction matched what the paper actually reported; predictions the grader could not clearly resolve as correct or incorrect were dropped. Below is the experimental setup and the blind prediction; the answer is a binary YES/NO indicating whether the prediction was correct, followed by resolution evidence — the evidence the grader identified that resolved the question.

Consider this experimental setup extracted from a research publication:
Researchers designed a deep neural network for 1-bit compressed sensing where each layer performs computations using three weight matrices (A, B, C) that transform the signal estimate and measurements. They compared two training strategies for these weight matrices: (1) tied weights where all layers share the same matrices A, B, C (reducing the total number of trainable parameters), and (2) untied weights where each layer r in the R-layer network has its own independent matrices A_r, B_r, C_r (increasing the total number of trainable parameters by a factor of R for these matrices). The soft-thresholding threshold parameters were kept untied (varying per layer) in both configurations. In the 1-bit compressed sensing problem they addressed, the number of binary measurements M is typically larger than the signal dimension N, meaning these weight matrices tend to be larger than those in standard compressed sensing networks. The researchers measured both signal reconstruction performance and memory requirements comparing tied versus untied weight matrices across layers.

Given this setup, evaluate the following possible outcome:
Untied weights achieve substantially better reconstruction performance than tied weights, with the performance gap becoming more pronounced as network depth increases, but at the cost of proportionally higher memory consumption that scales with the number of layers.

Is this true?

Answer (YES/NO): NO